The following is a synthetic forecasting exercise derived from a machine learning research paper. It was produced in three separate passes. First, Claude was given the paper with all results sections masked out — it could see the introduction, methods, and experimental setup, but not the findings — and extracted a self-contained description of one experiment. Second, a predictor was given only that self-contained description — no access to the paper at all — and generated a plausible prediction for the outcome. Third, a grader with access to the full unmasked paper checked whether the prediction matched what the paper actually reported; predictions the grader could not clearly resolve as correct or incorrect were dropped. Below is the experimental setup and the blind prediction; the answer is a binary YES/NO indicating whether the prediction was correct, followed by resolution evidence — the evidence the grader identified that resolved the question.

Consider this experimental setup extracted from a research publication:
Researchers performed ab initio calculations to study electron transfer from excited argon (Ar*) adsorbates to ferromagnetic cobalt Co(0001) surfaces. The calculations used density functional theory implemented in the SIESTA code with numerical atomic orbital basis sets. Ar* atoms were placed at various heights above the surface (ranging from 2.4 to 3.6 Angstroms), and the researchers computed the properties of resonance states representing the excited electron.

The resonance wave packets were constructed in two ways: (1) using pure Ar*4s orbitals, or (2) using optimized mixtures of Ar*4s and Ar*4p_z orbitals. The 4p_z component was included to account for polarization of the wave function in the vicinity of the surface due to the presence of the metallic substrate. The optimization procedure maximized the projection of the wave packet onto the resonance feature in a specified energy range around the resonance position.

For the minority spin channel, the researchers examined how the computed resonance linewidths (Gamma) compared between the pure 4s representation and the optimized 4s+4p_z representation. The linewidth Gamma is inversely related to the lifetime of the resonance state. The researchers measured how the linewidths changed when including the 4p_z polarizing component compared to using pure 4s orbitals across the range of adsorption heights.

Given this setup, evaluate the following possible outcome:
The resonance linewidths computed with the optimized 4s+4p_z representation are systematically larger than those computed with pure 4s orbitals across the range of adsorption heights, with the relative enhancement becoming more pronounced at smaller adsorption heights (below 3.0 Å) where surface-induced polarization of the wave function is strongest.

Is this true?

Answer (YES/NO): NO